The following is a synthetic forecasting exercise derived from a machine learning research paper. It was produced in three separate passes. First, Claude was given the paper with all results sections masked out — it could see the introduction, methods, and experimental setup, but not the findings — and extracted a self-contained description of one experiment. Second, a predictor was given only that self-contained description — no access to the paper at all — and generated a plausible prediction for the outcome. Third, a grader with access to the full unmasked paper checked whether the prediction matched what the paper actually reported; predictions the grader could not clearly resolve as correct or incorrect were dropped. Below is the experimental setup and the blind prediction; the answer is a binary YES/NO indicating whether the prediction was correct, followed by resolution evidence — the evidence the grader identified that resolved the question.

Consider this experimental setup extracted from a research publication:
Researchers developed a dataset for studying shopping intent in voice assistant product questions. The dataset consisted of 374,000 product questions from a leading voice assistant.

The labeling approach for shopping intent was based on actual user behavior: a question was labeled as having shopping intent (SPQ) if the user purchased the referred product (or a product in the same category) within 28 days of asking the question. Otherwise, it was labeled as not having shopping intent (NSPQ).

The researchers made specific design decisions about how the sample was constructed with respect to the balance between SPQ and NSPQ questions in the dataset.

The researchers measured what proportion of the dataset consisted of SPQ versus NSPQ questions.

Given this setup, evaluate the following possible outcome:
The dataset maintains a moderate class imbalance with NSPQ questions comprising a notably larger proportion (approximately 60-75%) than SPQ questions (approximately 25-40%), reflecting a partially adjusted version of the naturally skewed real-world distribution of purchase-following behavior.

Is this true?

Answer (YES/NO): NO